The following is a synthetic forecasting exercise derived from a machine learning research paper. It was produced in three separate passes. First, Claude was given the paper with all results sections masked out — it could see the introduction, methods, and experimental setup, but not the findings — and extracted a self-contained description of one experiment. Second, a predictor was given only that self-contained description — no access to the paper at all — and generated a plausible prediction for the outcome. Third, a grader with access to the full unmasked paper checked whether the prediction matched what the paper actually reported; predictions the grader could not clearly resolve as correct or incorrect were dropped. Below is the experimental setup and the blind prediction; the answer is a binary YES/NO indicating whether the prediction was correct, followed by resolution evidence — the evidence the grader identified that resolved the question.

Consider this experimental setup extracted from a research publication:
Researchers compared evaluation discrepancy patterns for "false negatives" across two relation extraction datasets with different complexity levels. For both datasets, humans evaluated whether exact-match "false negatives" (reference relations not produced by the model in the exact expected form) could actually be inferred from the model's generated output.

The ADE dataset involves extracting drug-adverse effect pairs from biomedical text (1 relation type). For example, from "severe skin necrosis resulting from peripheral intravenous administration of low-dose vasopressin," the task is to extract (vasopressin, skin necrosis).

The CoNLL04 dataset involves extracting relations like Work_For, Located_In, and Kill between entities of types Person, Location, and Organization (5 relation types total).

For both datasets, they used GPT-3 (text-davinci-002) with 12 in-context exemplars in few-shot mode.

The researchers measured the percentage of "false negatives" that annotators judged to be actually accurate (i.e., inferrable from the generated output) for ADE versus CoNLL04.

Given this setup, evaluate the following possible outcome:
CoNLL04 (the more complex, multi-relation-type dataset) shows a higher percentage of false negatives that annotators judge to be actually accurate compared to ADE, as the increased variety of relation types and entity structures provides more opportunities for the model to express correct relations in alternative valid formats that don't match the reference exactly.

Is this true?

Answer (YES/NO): YES